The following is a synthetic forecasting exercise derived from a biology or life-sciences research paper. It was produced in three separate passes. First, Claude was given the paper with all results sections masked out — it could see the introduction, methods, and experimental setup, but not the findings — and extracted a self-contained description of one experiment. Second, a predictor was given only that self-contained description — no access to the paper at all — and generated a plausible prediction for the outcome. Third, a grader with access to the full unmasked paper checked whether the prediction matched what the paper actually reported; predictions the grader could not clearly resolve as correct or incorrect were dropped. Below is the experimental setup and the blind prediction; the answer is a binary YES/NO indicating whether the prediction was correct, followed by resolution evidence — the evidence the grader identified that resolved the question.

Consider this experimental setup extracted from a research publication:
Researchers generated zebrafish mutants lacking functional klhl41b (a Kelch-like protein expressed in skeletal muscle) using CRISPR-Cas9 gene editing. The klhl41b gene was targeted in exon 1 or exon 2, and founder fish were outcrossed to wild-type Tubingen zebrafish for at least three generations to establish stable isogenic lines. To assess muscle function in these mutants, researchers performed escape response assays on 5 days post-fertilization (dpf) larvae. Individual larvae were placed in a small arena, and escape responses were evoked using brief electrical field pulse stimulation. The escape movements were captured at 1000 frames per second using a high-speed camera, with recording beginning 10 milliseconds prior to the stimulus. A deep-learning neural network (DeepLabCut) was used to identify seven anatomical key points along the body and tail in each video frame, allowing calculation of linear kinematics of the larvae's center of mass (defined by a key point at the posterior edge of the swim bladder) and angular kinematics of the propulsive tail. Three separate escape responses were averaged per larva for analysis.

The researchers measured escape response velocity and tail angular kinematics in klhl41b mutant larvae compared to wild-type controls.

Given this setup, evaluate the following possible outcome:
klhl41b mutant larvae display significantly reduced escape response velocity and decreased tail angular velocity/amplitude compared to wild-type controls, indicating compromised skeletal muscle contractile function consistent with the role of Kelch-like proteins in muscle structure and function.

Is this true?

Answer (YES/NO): YES